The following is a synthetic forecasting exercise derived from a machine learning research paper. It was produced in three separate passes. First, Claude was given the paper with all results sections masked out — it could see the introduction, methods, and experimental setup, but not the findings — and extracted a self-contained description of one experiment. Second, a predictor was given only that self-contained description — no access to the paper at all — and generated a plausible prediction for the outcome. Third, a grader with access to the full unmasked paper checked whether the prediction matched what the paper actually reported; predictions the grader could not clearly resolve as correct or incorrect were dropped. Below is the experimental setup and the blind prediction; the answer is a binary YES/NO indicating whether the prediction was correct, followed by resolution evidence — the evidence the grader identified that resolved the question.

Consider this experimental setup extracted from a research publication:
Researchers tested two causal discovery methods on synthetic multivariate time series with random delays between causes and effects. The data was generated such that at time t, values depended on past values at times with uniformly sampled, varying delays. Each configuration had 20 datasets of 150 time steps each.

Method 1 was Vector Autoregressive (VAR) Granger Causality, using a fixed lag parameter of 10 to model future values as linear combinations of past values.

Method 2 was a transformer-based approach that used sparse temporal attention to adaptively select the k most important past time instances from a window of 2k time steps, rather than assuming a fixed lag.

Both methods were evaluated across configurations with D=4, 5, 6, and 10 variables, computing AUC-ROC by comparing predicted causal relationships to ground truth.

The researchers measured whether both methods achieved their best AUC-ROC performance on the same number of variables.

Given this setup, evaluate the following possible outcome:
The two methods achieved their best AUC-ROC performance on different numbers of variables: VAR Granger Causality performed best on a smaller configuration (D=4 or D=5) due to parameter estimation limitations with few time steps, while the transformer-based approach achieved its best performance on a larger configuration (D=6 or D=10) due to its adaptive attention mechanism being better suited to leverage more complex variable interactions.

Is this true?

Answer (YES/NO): NO